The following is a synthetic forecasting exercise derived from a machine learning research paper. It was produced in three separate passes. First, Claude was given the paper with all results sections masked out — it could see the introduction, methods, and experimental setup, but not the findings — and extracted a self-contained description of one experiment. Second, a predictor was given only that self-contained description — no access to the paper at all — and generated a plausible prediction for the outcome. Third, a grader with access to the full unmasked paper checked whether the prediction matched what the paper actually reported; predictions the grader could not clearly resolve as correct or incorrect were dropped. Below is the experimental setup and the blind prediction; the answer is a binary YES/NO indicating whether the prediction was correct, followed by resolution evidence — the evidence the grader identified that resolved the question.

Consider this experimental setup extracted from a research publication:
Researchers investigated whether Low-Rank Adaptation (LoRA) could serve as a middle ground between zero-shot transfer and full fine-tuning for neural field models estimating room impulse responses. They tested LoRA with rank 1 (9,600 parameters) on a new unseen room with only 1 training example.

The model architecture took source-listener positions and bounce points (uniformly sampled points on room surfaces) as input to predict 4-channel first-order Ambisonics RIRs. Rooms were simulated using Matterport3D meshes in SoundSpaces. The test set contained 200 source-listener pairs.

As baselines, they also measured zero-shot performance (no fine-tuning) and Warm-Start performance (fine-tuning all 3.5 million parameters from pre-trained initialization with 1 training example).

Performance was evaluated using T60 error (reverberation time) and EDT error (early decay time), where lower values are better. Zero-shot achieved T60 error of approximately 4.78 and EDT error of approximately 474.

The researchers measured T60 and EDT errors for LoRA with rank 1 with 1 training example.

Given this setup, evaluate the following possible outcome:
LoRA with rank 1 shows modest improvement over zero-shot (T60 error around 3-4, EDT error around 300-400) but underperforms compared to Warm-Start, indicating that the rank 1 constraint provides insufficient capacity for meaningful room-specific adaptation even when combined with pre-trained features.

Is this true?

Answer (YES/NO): NO